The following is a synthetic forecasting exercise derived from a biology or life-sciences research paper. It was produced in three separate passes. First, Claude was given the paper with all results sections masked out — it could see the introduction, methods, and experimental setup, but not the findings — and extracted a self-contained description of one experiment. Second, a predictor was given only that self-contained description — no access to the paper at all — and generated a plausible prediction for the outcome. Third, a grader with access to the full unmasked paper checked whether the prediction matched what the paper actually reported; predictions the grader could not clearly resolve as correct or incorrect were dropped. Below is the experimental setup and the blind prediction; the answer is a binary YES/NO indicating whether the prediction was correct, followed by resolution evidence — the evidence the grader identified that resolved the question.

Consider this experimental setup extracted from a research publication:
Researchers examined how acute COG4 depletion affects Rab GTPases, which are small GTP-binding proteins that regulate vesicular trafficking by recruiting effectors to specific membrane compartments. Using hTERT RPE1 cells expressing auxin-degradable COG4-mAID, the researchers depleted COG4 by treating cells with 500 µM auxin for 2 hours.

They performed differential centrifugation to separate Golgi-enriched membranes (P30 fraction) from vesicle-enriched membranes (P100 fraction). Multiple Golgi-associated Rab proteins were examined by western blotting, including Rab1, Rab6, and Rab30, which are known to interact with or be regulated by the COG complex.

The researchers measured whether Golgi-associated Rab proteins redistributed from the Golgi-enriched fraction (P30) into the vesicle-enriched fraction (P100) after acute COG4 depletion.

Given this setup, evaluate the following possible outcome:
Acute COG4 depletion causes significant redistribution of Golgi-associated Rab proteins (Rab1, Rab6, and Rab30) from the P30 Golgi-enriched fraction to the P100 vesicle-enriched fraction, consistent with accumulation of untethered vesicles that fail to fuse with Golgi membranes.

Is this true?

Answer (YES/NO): NO